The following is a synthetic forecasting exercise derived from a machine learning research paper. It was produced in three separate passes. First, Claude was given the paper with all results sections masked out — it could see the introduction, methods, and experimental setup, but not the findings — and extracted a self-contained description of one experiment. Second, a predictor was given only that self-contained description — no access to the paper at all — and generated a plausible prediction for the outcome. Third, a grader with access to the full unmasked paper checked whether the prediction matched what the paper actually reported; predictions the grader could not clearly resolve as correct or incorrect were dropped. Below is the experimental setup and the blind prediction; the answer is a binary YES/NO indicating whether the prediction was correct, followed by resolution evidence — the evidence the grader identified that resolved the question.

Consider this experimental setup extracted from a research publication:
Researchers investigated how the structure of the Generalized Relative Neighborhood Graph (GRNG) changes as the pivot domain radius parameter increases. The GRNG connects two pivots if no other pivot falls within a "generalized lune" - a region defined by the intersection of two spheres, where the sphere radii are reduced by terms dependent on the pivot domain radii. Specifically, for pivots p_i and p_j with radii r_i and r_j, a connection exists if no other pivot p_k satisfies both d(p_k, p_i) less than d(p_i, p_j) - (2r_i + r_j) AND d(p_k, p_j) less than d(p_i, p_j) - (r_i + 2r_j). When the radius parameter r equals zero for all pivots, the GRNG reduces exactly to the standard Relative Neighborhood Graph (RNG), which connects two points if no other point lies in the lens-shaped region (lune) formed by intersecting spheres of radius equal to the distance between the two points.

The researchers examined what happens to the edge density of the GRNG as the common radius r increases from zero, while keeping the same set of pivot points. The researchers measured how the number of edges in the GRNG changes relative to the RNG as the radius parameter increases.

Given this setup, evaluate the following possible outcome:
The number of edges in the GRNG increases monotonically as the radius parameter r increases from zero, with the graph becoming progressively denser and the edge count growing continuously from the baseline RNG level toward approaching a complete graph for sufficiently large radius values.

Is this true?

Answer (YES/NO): YES